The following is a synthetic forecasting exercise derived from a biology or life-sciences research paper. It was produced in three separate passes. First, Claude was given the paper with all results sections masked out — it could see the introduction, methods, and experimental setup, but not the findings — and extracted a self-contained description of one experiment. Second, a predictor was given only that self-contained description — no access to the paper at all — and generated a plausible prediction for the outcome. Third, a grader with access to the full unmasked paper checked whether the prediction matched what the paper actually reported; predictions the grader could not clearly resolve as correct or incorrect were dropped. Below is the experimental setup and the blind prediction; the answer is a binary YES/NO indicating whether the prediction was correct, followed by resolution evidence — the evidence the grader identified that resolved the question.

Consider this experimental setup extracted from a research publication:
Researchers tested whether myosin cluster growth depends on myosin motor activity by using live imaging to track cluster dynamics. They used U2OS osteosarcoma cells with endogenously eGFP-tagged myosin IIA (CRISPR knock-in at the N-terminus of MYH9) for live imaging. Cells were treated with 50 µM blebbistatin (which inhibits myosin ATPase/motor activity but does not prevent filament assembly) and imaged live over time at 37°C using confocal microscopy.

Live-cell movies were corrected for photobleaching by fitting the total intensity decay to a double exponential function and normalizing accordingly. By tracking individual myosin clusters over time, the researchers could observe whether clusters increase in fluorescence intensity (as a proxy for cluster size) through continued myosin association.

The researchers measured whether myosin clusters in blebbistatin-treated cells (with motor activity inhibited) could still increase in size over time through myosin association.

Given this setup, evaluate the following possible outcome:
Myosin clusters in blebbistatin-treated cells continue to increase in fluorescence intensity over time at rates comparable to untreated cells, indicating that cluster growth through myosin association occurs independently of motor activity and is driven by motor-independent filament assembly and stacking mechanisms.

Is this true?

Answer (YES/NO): NO